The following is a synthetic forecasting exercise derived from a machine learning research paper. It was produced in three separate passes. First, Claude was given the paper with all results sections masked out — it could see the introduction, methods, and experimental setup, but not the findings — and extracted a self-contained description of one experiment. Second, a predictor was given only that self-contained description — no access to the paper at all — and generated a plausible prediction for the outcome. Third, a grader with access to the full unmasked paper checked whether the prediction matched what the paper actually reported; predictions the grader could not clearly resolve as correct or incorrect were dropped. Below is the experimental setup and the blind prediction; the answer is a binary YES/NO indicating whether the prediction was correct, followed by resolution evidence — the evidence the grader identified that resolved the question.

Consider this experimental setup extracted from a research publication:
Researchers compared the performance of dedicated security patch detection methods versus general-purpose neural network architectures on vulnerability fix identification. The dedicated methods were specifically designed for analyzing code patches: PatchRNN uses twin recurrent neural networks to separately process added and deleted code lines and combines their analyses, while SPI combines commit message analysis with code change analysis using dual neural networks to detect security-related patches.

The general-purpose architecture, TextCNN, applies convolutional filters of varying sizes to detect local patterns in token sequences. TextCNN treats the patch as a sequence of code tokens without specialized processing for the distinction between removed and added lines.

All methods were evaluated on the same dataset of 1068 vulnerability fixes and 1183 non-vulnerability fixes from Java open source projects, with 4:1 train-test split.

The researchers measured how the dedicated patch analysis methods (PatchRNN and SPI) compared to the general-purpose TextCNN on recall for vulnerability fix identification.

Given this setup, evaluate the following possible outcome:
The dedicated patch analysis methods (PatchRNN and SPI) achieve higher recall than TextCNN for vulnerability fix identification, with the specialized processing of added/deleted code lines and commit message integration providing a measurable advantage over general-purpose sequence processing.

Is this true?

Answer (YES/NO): YES